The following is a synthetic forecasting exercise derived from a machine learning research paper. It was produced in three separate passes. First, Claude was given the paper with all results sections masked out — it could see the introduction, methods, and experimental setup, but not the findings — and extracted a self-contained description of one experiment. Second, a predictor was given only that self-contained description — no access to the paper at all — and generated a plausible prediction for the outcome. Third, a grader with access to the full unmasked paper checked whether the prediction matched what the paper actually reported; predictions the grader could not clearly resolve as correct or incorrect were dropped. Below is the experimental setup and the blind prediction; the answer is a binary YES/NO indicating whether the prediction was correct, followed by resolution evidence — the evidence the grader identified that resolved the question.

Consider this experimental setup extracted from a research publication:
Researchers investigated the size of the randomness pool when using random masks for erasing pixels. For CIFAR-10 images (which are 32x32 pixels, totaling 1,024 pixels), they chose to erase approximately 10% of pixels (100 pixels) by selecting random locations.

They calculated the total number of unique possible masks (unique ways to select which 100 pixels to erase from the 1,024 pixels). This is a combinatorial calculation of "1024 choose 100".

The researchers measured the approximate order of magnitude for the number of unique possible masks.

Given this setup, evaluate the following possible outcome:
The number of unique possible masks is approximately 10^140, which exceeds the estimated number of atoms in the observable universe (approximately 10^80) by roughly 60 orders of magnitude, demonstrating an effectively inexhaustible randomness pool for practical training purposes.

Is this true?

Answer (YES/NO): NO